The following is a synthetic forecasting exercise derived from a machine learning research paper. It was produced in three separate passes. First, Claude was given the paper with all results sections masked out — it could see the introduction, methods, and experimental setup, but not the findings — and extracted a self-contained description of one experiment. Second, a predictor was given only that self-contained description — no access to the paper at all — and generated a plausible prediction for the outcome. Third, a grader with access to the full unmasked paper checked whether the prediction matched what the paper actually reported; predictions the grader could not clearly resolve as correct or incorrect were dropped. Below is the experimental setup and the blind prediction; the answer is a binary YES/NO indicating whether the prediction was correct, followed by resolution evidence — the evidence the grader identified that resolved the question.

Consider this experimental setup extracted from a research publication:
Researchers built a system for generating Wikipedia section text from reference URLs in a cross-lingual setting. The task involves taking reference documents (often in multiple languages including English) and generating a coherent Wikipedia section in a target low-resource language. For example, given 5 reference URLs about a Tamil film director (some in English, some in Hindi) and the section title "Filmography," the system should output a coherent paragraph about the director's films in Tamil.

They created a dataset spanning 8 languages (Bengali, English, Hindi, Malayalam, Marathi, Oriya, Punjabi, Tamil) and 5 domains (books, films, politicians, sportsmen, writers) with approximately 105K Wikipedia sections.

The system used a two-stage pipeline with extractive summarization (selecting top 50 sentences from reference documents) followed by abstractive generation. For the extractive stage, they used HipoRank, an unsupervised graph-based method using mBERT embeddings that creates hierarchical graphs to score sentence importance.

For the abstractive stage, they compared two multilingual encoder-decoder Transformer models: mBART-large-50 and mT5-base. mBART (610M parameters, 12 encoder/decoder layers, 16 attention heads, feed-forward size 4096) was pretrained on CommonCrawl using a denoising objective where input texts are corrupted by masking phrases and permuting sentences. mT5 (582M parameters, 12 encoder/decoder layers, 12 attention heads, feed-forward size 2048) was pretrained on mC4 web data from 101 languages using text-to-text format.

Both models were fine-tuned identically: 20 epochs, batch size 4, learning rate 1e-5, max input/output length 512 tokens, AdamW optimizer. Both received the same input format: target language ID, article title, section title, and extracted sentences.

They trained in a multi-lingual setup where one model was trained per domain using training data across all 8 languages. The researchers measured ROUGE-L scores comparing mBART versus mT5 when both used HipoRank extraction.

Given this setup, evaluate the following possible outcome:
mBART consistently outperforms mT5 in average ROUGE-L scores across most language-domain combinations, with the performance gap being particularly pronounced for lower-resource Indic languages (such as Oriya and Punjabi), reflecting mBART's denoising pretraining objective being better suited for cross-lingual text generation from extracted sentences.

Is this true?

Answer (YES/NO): NO